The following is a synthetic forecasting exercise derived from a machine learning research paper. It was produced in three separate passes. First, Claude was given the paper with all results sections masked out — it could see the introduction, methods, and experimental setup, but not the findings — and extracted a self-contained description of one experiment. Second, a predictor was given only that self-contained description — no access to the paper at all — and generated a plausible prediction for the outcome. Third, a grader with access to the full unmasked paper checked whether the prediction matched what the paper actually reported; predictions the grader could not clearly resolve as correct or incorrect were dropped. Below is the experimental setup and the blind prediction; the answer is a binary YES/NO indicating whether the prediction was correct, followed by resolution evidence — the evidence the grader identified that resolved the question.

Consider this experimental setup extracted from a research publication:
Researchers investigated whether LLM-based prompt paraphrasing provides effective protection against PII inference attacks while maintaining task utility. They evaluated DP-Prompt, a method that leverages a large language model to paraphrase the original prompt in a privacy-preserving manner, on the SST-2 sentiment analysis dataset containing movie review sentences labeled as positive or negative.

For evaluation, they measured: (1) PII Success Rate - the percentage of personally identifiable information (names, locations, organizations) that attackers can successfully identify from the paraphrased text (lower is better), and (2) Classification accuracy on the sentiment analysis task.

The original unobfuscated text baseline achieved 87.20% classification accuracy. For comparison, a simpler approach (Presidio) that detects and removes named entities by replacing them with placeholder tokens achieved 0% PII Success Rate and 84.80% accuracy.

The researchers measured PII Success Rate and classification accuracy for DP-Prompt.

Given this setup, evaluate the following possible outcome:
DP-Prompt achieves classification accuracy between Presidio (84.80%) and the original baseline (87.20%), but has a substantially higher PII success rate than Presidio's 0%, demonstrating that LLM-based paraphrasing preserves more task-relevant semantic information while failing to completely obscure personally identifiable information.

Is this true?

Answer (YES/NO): YES